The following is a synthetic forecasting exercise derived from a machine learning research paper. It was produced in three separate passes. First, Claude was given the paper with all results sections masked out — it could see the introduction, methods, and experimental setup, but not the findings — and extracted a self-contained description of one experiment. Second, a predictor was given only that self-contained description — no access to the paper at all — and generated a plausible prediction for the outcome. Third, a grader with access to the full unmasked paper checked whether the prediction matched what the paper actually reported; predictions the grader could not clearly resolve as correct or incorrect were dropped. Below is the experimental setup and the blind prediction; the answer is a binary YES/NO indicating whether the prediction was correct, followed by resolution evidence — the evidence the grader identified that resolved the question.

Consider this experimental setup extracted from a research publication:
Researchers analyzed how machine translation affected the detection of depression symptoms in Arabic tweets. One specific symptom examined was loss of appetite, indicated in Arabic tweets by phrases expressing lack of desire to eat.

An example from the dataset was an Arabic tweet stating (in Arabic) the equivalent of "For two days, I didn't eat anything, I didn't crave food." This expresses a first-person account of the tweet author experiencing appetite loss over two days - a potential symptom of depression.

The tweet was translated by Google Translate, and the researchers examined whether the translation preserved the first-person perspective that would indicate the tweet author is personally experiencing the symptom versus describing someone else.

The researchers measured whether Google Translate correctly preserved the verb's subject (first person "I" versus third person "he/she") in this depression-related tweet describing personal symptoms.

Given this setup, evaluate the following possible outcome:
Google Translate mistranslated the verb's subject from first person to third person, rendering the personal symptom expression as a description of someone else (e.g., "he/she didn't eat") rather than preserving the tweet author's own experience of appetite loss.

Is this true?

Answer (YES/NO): YES